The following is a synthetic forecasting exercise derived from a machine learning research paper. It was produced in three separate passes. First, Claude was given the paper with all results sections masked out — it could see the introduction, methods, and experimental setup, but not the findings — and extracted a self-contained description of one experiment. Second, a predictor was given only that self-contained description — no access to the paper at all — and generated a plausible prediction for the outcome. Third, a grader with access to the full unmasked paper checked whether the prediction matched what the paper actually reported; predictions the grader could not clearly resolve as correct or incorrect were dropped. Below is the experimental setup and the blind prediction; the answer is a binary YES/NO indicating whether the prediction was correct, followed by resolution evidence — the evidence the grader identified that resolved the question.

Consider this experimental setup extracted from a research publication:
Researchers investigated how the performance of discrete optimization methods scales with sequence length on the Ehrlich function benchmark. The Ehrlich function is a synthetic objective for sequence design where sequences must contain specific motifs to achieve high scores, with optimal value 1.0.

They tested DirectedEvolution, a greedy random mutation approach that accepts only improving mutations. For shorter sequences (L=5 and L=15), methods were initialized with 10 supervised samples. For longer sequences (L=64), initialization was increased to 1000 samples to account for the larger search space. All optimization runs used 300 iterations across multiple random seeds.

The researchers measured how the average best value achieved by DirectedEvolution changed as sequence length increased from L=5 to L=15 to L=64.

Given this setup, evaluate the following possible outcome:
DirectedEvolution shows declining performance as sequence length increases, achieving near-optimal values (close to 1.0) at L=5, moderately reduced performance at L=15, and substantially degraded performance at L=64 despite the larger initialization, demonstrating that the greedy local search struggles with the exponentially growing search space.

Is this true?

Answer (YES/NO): YES